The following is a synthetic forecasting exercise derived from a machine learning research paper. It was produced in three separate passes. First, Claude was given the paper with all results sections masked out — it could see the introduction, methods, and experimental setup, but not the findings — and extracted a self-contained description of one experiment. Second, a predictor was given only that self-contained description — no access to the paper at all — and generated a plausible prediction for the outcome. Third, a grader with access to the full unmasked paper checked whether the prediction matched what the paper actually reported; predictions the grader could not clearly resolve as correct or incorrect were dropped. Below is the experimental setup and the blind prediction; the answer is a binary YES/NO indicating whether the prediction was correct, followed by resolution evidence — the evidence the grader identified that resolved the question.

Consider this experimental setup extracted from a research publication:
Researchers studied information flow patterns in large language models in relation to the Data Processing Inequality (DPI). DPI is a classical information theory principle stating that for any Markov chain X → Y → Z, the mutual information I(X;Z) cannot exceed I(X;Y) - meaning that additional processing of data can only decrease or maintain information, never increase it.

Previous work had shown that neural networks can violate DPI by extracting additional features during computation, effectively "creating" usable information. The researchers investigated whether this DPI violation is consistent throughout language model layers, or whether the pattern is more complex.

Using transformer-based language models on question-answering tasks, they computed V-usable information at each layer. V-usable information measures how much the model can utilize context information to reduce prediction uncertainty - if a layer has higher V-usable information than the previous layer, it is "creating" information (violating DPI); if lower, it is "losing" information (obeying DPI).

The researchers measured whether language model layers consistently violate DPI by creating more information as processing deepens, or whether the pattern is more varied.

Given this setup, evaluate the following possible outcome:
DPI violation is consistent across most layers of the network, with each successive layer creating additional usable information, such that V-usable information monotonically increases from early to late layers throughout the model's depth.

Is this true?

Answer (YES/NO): NO